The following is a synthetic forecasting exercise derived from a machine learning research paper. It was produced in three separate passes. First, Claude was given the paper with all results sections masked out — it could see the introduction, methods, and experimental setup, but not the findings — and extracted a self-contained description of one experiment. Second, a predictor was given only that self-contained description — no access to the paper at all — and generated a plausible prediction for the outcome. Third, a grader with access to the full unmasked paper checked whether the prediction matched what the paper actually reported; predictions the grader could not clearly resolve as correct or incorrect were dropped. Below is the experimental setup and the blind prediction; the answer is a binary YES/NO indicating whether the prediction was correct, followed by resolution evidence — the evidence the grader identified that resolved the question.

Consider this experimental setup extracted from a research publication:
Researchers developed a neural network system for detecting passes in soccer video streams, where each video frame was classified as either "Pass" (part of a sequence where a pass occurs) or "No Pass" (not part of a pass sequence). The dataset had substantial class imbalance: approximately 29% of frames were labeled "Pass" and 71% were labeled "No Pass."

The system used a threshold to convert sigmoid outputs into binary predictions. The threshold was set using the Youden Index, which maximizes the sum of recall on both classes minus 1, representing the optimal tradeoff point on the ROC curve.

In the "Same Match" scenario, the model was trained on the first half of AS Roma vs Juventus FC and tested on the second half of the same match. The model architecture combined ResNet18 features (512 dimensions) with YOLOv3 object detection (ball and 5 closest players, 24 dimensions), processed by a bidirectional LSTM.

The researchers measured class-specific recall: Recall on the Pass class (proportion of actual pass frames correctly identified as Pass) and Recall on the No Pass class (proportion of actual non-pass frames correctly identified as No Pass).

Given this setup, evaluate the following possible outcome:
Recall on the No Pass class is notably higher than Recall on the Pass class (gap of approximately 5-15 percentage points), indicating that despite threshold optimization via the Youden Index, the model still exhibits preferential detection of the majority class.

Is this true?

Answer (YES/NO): NO